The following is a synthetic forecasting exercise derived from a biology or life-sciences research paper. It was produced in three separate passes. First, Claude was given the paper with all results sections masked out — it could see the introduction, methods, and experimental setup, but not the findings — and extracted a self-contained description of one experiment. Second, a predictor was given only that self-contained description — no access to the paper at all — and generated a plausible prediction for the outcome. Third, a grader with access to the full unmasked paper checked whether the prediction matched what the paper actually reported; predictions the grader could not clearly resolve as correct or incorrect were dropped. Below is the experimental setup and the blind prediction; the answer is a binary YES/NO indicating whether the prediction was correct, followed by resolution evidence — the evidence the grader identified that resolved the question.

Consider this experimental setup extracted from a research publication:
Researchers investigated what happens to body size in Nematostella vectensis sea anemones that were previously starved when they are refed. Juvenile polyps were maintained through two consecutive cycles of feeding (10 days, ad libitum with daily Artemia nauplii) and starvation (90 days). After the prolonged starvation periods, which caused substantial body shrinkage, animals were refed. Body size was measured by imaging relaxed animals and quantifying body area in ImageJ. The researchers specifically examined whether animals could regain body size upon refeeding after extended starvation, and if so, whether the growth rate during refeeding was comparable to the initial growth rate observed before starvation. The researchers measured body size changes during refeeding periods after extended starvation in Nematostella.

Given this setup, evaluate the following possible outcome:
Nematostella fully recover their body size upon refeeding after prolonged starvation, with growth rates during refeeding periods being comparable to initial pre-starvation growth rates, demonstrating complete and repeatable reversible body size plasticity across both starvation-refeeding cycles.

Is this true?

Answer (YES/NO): NO